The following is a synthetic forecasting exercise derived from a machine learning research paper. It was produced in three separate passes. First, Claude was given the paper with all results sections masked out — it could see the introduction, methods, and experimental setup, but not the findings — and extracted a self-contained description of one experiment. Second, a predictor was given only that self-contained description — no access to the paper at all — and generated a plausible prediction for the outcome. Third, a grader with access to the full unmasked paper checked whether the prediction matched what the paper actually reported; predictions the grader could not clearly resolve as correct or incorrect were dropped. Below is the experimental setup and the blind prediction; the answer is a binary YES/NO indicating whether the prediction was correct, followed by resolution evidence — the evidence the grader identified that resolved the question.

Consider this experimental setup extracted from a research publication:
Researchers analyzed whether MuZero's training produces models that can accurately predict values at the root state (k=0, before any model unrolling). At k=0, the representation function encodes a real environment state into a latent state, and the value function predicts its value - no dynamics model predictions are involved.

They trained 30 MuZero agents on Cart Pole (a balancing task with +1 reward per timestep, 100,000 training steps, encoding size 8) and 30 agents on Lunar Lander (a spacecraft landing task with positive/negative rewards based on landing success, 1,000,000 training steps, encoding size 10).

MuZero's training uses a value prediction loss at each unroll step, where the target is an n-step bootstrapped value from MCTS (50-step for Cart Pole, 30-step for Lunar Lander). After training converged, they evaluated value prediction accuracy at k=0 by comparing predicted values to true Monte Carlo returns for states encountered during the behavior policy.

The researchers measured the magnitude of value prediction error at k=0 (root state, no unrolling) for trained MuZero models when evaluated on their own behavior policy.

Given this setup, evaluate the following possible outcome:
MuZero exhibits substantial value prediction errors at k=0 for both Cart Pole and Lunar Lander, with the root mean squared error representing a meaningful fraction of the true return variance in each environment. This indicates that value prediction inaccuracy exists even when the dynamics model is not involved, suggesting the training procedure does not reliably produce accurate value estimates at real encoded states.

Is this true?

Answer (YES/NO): NO